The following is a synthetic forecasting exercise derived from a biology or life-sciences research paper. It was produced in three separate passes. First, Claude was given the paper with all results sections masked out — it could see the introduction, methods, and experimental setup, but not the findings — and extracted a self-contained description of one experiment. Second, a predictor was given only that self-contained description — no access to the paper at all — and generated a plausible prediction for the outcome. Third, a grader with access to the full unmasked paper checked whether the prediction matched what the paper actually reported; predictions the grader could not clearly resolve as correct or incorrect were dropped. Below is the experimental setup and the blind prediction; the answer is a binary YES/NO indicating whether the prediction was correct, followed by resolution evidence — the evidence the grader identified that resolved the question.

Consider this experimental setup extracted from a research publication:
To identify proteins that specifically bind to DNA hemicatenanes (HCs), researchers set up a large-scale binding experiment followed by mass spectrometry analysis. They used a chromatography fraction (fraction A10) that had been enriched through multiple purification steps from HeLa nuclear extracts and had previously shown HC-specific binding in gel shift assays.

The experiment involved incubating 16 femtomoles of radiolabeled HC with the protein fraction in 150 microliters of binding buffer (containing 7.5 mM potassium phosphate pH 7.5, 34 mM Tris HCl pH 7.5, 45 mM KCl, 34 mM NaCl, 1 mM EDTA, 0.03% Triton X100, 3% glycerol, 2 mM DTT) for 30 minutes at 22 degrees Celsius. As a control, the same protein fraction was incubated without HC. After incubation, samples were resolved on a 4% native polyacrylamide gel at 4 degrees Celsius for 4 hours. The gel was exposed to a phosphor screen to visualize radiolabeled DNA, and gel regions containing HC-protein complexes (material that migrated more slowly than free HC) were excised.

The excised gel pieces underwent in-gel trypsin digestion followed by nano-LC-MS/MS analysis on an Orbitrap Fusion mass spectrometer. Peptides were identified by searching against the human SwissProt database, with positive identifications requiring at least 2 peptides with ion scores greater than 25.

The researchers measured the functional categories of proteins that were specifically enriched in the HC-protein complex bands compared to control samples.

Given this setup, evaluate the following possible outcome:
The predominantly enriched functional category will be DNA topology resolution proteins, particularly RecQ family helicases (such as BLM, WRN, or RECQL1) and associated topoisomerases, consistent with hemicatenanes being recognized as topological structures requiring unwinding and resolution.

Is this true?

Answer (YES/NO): NO